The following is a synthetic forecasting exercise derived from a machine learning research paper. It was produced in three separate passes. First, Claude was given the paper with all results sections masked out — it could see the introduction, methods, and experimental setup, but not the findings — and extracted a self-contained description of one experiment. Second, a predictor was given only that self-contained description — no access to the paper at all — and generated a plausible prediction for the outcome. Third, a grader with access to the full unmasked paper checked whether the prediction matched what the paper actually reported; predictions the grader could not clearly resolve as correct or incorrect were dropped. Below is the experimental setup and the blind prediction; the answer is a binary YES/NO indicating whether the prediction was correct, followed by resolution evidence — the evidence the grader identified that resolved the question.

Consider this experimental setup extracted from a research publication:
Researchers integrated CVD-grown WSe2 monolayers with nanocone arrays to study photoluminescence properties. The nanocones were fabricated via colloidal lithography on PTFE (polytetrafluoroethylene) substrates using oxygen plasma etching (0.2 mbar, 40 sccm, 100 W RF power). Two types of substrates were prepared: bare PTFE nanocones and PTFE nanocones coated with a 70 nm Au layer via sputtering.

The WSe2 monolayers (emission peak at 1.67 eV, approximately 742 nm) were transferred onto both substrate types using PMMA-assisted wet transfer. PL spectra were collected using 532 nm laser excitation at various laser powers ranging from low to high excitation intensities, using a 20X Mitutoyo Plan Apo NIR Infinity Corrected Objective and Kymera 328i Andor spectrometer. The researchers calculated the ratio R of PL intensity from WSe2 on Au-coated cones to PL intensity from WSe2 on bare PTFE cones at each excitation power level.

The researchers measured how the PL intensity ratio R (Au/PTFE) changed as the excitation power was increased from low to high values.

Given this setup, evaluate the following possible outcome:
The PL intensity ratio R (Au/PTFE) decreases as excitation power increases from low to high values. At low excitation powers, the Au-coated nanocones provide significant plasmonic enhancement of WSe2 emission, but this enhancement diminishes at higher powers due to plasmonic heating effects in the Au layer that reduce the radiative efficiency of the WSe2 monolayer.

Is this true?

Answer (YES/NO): NO